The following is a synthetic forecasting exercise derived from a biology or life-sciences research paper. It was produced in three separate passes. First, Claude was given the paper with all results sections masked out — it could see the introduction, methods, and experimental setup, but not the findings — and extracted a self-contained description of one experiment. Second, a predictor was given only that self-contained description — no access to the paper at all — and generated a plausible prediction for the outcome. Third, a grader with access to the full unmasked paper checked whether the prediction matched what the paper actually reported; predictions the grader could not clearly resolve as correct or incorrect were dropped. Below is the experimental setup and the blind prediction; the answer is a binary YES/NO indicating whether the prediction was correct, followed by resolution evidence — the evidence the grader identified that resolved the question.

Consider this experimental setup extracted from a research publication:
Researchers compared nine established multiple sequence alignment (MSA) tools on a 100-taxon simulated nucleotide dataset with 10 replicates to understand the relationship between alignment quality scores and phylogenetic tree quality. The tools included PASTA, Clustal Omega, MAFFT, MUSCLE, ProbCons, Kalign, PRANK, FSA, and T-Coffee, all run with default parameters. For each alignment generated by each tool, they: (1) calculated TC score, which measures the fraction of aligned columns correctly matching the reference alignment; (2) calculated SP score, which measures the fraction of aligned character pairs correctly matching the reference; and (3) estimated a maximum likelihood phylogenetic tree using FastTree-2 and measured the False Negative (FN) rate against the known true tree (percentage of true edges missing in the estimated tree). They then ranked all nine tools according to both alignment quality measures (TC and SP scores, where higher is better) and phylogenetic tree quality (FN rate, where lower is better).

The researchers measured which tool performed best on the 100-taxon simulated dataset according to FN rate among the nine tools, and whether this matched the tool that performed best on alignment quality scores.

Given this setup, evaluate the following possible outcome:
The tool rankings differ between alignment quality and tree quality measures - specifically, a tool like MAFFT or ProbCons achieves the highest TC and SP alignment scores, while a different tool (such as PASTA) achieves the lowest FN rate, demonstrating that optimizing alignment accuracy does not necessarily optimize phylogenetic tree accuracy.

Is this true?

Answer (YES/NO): NO